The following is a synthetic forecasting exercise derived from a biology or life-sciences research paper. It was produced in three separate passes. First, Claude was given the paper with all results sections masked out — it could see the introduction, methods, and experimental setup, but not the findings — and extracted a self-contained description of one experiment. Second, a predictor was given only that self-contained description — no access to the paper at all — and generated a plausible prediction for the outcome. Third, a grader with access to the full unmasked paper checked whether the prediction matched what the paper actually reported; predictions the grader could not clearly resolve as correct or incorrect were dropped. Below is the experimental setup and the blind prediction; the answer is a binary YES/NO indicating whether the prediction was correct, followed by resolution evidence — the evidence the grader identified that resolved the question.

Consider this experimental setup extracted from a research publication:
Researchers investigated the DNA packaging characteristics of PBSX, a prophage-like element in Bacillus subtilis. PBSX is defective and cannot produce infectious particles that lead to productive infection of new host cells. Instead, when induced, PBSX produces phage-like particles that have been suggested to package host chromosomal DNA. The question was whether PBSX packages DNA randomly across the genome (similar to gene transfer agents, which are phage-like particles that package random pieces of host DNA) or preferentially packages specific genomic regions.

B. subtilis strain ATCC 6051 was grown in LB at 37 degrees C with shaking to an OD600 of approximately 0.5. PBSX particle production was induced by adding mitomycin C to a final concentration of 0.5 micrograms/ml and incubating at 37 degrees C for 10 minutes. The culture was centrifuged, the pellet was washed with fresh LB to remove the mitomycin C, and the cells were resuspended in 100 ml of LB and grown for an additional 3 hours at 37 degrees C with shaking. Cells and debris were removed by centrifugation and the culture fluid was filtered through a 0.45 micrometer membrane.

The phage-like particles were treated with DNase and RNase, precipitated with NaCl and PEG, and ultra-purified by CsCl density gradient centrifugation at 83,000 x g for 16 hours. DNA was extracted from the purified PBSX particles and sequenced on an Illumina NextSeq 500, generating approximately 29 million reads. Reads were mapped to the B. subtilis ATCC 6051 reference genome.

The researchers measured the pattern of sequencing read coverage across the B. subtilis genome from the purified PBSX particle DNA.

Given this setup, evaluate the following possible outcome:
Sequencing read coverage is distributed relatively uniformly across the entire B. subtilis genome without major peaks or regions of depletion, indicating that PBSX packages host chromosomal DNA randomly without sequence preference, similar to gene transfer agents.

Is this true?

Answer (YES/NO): NO